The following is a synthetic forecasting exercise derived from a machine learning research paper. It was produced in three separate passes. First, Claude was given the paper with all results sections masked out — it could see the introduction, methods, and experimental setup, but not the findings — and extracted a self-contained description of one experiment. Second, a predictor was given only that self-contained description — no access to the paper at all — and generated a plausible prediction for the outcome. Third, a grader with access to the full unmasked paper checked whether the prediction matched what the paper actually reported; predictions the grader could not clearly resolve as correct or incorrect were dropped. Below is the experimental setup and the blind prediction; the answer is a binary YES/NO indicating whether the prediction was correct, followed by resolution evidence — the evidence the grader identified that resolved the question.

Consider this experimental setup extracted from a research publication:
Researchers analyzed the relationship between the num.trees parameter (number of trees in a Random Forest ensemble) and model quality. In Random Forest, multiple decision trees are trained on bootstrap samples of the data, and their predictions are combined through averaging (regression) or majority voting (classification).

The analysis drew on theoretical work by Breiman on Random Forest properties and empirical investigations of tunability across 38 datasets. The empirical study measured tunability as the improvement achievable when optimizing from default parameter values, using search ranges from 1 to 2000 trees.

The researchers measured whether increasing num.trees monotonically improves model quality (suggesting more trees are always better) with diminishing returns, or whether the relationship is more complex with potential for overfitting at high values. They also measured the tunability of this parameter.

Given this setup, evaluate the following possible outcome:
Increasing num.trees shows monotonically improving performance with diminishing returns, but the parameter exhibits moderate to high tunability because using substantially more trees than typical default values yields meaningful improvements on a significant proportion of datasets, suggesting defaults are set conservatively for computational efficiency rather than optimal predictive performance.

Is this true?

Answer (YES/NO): NO